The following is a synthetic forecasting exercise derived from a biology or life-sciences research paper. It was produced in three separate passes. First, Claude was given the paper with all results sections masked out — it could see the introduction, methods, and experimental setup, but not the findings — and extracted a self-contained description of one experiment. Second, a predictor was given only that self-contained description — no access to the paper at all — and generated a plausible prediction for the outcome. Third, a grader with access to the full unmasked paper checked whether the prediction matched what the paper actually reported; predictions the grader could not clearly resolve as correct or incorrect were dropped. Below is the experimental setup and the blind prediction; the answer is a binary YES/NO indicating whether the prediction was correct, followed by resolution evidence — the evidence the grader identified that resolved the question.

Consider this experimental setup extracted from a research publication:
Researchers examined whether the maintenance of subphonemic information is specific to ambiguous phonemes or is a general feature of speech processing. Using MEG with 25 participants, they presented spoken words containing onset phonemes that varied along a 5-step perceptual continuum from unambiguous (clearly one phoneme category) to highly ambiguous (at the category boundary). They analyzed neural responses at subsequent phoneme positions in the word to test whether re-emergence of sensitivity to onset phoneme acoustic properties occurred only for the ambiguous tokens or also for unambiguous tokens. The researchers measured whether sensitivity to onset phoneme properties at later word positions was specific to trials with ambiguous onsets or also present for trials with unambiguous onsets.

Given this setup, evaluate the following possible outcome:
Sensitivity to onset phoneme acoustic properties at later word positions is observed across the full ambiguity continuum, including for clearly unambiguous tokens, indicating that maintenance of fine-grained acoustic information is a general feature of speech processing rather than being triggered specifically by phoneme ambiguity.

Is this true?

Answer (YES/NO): YES